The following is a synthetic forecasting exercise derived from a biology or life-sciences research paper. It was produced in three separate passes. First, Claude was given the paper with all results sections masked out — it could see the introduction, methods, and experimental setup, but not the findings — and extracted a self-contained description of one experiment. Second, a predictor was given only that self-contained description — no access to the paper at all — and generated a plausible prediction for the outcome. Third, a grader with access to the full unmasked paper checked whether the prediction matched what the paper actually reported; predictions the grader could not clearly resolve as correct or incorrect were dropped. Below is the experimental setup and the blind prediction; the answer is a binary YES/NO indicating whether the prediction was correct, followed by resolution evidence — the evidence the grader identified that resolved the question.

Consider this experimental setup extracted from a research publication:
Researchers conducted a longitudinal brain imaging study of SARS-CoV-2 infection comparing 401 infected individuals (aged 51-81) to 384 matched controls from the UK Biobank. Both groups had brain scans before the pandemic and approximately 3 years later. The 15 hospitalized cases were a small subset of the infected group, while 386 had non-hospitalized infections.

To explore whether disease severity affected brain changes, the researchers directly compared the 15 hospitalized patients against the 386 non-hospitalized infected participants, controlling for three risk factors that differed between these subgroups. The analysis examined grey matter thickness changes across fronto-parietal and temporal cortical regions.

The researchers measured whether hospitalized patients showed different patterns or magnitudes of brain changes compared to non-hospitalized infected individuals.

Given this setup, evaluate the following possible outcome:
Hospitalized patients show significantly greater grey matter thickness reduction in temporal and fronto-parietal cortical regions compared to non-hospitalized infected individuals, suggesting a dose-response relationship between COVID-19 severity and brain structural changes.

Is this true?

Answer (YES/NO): YES